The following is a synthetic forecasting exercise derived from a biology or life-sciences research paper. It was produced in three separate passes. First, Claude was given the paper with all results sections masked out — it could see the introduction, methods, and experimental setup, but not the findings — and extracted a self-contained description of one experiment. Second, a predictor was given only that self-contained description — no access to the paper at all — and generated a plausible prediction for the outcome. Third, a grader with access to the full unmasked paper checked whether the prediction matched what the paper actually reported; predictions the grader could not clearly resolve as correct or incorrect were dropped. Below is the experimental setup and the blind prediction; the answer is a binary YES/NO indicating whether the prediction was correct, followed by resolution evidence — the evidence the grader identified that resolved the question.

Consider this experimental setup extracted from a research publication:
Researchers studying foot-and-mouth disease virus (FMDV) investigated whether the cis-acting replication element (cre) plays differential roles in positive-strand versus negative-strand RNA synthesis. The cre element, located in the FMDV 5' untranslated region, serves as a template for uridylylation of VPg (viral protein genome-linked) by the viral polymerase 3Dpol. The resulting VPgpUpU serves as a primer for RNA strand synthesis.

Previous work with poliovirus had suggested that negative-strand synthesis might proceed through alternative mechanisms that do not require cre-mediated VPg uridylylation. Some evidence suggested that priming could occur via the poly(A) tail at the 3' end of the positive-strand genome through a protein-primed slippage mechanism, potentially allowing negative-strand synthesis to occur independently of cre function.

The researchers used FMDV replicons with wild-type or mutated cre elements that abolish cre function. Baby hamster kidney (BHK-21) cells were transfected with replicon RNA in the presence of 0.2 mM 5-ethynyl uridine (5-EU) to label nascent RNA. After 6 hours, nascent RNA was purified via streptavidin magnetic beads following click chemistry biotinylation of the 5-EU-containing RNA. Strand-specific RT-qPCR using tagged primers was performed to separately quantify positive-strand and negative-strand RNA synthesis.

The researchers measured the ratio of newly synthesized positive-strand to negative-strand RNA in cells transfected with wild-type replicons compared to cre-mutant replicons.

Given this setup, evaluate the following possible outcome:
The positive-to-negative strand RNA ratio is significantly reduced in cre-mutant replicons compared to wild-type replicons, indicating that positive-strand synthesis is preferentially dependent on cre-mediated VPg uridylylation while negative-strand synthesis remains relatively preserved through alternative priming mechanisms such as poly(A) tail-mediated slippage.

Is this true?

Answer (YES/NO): NO